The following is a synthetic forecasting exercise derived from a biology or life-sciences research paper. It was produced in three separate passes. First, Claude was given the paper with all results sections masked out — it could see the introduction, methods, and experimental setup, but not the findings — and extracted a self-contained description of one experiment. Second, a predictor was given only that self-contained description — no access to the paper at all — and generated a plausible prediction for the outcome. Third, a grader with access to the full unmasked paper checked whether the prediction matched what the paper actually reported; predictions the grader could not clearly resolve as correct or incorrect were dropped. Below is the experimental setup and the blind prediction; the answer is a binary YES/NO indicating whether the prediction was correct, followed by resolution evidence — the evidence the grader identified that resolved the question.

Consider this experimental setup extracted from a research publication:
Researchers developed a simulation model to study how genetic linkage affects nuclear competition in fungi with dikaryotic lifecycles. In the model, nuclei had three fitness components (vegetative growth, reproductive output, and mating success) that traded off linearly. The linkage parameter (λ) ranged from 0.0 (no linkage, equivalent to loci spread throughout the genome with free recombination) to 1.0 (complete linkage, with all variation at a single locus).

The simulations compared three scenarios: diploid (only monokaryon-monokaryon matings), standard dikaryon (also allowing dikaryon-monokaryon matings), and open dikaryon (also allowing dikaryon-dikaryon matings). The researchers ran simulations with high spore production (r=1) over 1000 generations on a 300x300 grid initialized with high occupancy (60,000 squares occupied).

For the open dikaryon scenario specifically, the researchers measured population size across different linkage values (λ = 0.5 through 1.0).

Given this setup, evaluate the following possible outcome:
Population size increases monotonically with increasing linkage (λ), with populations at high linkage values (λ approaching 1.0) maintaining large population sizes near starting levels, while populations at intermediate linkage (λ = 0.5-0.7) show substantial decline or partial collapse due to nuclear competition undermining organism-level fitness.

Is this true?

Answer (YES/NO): NO